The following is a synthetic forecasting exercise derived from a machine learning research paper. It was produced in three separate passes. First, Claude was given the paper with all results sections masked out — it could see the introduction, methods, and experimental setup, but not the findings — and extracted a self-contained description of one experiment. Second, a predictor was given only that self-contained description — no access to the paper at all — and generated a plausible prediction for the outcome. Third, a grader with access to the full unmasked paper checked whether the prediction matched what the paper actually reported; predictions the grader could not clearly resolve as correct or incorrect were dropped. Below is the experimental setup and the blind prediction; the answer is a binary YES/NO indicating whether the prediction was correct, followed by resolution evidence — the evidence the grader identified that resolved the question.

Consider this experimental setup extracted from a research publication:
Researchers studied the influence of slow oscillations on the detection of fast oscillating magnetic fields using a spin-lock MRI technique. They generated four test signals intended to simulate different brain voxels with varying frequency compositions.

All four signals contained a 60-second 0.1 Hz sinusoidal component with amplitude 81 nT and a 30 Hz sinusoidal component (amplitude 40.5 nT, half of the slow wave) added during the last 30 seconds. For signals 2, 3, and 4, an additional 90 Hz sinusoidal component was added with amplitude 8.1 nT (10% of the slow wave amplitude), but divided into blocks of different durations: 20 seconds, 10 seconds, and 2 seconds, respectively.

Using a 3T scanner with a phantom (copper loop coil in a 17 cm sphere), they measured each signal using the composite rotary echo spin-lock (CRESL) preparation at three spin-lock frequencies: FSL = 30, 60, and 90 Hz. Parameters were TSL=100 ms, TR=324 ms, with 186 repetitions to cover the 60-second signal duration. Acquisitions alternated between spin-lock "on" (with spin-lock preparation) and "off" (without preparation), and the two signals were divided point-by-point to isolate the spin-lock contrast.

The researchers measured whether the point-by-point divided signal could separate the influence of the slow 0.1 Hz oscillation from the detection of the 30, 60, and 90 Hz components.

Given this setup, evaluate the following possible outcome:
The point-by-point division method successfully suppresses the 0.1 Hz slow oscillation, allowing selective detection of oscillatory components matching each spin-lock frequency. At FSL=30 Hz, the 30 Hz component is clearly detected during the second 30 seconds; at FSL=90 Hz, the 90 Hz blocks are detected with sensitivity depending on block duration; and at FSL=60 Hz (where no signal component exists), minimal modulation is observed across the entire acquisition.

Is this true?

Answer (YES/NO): NO